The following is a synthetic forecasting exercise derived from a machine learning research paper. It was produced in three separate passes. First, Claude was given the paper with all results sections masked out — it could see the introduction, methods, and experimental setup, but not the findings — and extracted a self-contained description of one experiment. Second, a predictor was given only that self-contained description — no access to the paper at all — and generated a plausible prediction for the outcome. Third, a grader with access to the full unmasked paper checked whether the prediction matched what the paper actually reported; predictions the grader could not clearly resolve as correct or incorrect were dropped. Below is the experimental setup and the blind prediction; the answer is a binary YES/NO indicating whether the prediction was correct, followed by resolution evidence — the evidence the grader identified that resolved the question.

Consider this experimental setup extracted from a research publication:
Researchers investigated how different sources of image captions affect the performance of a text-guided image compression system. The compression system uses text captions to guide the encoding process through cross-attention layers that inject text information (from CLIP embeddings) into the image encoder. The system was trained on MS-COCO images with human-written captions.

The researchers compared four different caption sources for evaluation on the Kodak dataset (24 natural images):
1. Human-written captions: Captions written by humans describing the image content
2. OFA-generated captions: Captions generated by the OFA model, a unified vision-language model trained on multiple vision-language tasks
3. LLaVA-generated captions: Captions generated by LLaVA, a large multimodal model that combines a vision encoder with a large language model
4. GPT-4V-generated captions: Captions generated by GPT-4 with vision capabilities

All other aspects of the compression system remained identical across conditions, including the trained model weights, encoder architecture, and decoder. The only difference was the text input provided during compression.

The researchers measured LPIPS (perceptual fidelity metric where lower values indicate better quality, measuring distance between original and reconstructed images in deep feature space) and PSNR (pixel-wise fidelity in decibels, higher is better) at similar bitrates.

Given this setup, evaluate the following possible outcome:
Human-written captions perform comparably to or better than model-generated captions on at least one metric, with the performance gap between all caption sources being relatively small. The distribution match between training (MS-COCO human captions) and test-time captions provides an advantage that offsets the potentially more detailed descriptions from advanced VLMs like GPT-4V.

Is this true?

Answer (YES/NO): YES